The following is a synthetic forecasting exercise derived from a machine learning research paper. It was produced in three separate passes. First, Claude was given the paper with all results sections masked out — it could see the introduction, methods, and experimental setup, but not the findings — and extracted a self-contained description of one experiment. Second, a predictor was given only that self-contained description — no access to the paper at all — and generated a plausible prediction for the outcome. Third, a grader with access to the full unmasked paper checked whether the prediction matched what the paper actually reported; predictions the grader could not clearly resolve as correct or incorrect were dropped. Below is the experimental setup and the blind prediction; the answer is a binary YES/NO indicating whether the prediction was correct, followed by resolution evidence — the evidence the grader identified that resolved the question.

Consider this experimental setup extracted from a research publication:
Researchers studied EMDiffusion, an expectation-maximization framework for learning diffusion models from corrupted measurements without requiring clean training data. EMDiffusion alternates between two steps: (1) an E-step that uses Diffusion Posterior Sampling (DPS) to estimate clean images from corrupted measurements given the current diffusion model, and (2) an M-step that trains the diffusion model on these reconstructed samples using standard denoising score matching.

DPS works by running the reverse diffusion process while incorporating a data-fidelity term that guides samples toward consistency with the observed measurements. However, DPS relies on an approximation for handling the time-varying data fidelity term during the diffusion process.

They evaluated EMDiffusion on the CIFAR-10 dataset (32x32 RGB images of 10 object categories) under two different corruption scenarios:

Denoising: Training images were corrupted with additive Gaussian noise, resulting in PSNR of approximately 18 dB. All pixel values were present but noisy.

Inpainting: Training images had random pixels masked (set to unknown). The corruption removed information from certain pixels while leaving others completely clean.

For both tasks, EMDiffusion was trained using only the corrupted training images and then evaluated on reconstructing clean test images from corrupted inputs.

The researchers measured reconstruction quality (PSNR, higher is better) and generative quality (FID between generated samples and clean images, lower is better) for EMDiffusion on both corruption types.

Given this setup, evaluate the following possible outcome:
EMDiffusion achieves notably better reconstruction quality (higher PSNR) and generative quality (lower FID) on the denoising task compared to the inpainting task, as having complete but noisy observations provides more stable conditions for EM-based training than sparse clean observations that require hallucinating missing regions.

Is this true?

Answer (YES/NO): NO